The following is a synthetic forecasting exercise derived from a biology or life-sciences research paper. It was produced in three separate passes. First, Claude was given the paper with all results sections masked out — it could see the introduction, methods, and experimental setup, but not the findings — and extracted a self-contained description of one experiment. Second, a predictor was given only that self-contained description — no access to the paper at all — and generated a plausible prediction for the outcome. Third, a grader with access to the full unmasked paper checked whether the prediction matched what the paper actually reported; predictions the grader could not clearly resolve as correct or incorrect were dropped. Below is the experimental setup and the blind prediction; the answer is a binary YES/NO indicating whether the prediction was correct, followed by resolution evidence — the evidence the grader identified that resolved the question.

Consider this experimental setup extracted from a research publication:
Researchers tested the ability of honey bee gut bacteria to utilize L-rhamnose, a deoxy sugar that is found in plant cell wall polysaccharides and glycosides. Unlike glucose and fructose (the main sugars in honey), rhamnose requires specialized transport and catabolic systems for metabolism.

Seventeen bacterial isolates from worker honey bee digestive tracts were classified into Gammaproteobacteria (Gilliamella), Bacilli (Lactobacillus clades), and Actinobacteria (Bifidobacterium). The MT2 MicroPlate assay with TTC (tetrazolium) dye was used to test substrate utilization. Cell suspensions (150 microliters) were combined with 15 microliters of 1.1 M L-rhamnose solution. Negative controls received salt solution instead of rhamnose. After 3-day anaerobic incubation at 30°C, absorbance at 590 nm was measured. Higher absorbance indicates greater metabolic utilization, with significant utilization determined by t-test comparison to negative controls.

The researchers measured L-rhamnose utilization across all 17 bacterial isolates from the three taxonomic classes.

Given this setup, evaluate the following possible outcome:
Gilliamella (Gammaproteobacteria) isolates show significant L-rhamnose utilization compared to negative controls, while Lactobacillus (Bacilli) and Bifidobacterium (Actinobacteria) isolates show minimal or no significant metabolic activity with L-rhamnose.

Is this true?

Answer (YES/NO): NO